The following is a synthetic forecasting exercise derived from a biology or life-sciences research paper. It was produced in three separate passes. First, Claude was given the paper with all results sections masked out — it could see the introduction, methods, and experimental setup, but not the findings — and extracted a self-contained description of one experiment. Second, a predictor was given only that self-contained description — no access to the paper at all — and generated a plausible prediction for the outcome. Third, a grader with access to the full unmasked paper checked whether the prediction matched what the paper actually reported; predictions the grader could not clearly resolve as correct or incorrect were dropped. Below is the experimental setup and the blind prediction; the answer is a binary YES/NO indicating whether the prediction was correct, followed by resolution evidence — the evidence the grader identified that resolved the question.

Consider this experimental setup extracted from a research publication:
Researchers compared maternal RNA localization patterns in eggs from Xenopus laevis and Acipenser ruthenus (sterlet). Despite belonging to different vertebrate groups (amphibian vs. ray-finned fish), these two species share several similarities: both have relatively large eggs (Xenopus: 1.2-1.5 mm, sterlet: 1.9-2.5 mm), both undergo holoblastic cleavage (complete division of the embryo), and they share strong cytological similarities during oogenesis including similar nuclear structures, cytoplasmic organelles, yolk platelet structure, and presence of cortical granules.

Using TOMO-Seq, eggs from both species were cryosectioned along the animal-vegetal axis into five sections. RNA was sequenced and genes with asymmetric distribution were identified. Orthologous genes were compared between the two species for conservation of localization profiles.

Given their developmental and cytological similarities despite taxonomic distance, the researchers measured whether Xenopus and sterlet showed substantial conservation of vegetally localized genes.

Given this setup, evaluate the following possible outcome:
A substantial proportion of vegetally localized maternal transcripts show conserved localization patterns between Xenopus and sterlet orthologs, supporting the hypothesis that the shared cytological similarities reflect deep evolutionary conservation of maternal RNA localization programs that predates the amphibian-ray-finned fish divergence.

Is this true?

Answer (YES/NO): NO